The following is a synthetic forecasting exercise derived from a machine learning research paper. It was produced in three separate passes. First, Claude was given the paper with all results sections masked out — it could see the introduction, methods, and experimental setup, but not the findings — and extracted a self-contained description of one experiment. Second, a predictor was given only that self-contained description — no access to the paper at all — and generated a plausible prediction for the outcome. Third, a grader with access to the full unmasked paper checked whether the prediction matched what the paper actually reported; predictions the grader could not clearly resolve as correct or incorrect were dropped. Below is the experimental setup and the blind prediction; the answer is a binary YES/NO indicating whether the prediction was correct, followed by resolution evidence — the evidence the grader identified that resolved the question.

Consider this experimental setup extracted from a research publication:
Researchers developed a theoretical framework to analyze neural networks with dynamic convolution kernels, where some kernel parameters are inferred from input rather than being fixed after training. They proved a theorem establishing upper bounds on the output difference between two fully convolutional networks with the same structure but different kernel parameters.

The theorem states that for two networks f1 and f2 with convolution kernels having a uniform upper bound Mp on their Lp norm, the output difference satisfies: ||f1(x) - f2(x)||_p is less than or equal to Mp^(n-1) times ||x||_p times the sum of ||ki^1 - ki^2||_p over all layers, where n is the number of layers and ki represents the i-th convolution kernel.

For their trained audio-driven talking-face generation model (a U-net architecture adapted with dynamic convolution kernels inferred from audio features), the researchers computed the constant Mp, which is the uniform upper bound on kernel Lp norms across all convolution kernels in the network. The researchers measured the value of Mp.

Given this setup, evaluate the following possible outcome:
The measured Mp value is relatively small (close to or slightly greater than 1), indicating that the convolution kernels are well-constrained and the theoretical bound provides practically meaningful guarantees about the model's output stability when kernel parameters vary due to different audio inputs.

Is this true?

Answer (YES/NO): NO